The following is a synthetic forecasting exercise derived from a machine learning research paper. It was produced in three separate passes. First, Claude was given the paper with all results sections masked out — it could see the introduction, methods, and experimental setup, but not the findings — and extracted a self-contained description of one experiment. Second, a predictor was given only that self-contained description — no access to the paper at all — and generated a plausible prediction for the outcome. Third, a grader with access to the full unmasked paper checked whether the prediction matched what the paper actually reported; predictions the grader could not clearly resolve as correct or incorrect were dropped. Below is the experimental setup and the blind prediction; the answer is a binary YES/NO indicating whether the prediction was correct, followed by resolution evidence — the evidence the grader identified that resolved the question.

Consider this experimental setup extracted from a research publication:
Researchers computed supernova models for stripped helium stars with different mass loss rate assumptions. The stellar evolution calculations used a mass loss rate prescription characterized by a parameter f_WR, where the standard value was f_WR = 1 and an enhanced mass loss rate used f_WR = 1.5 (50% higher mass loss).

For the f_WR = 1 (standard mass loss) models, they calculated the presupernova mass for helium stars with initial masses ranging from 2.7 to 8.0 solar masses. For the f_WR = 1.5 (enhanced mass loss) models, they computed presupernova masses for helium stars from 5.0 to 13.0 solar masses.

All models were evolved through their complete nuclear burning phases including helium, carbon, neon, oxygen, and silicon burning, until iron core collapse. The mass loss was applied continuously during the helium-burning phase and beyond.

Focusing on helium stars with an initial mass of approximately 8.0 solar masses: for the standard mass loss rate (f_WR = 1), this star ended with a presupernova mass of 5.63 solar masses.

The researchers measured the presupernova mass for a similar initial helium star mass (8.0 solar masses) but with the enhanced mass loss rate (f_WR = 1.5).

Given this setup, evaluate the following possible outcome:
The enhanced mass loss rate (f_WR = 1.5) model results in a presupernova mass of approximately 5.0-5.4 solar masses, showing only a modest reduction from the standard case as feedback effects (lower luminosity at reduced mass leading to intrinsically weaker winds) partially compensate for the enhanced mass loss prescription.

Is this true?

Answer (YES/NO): NO